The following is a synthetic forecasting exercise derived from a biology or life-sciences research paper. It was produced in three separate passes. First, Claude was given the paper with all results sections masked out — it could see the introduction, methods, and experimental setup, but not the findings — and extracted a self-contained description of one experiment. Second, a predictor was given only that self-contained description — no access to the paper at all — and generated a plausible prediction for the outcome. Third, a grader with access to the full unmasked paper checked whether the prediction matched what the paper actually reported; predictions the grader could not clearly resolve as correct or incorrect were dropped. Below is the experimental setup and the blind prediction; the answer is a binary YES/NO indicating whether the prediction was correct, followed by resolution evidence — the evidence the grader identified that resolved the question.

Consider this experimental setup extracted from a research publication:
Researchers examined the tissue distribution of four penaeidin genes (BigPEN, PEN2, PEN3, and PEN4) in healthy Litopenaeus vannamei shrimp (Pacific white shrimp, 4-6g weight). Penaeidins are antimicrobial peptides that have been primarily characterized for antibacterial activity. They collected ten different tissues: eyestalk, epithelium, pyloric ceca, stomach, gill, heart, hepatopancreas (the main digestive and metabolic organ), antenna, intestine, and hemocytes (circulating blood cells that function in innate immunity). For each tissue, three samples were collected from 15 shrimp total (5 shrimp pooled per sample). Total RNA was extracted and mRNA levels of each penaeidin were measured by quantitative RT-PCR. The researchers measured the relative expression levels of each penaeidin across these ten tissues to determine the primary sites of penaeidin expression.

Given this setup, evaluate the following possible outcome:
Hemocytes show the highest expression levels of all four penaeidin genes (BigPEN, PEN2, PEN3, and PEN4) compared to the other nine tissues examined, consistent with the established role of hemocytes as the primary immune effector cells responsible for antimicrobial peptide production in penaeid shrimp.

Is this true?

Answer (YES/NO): YES